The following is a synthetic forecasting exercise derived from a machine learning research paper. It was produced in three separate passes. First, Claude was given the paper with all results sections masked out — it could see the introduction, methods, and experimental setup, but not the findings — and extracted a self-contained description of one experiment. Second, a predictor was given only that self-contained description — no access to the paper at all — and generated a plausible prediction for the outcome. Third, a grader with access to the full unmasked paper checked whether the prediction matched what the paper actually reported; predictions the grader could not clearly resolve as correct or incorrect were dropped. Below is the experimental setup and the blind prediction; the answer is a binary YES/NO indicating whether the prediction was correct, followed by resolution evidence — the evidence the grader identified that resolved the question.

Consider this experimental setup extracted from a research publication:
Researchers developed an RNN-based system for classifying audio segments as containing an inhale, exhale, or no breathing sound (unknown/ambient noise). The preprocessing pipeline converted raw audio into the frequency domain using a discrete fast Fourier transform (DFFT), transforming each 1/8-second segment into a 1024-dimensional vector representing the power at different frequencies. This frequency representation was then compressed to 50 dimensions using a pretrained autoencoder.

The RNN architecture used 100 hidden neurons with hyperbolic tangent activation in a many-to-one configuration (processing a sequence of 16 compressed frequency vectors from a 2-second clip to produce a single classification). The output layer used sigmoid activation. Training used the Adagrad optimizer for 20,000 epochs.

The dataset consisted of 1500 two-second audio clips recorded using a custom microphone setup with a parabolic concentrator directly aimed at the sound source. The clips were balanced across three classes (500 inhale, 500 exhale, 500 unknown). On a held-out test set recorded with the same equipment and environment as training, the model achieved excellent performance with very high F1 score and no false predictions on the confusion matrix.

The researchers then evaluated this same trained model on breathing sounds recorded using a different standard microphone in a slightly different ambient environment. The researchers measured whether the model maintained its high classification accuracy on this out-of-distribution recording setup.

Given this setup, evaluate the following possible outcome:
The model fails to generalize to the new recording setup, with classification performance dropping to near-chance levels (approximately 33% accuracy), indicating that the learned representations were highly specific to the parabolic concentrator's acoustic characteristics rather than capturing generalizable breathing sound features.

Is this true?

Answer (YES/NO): NO